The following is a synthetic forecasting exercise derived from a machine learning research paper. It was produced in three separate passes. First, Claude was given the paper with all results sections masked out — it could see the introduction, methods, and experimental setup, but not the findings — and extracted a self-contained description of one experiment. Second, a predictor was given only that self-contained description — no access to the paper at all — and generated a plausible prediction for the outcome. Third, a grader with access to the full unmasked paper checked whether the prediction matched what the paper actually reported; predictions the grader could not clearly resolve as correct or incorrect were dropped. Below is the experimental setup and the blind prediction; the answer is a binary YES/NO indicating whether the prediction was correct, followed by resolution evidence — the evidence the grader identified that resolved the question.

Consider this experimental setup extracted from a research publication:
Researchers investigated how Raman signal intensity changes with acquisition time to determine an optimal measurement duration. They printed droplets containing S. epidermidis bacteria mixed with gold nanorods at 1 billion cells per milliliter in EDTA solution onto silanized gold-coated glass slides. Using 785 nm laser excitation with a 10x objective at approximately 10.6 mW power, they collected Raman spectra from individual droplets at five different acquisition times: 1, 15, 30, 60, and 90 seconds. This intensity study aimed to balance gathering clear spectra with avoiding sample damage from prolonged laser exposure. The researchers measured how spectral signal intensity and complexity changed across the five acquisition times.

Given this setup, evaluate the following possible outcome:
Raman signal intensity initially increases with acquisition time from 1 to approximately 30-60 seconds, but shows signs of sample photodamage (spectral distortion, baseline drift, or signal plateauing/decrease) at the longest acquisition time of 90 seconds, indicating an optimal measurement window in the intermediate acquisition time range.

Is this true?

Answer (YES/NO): NO